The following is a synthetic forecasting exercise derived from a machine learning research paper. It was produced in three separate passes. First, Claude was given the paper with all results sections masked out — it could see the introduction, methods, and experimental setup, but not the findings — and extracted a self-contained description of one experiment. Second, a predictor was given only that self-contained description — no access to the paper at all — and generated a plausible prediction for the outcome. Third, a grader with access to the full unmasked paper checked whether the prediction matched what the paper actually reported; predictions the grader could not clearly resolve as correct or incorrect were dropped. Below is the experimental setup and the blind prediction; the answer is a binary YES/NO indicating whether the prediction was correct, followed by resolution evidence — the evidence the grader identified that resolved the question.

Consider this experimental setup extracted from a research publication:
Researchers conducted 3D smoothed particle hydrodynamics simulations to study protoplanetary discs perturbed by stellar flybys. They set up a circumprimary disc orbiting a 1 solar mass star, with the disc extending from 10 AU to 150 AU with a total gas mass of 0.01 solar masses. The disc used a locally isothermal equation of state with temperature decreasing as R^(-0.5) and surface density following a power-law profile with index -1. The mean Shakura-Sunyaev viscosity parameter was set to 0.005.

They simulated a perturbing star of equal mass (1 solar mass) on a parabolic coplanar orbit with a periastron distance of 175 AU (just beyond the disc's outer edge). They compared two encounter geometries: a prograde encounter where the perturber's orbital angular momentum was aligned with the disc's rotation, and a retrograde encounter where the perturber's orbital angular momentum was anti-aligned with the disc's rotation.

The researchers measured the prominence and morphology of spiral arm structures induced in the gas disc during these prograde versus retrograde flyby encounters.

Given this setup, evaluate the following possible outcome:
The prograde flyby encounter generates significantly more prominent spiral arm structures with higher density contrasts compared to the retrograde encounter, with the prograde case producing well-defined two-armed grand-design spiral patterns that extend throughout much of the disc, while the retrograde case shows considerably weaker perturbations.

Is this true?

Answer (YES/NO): NO